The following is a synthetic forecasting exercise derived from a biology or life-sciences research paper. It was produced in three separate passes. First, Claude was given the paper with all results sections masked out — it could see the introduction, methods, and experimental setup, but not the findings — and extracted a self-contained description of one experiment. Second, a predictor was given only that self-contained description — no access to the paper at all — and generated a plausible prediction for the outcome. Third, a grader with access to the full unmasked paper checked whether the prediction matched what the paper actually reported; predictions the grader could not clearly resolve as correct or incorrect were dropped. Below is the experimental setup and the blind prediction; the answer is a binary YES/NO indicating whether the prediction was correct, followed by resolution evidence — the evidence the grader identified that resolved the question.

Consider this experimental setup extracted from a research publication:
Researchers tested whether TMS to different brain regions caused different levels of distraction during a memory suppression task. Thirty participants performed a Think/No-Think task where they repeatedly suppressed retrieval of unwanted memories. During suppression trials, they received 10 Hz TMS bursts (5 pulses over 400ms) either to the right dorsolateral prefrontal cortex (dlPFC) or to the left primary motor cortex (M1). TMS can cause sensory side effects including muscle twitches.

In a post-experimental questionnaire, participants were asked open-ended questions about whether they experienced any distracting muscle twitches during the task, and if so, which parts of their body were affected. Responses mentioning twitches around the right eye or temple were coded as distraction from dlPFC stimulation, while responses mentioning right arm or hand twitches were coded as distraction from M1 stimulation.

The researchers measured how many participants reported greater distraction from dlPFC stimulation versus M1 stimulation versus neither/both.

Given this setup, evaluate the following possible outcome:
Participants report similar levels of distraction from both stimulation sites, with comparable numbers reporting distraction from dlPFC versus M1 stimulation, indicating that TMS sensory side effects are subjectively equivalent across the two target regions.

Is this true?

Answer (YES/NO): YES